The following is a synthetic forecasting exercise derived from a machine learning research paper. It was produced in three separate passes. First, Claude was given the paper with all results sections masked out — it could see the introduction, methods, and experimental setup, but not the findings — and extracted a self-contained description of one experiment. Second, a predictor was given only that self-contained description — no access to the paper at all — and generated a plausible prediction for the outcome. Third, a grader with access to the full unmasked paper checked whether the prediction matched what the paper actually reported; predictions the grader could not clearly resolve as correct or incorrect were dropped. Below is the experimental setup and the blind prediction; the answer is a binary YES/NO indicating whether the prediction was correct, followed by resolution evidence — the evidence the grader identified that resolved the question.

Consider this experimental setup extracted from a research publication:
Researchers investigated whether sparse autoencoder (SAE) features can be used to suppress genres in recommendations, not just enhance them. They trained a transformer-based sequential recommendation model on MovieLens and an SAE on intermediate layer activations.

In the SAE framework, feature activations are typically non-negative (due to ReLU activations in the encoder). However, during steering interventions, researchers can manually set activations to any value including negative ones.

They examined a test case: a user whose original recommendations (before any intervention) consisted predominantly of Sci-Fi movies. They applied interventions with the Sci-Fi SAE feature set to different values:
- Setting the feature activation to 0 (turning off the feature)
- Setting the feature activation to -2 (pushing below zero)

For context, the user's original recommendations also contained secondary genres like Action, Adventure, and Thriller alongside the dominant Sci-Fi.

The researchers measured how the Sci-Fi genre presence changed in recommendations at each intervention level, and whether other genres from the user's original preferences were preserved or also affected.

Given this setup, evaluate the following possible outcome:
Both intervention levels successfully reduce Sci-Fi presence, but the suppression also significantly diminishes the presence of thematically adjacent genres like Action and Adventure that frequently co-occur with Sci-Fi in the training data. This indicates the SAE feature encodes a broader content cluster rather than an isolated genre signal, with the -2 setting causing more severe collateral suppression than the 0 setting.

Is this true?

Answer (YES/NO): NO